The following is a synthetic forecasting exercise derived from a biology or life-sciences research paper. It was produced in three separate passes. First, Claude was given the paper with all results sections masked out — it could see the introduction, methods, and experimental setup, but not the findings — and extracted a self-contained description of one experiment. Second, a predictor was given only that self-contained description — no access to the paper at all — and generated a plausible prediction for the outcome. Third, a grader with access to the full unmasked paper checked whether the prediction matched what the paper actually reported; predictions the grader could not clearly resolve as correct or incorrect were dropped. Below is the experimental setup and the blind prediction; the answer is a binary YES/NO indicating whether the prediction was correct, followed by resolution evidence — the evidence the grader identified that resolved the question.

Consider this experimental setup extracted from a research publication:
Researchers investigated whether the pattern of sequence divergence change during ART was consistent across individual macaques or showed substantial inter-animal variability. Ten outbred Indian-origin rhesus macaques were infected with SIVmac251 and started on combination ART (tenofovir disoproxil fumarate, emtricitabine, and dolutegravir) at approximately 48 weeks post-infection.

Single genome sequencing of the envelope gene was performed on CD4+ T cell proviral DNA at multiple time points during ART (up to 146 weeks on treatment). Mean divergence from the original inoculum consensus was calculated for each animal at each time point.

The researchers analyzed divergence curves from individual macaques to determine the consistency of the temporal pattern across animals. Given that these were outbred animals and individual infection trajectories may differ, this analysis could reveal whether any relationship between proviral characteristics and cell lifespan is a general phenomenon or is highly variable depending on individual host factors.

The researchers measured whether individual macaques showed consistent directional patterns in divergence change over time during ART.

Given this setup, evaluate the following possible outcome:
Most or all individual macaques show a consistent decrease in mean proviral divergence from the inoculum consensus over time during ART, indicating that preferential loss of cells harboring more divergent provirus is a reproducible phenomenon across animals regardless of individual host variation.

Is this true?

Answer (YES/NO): YES